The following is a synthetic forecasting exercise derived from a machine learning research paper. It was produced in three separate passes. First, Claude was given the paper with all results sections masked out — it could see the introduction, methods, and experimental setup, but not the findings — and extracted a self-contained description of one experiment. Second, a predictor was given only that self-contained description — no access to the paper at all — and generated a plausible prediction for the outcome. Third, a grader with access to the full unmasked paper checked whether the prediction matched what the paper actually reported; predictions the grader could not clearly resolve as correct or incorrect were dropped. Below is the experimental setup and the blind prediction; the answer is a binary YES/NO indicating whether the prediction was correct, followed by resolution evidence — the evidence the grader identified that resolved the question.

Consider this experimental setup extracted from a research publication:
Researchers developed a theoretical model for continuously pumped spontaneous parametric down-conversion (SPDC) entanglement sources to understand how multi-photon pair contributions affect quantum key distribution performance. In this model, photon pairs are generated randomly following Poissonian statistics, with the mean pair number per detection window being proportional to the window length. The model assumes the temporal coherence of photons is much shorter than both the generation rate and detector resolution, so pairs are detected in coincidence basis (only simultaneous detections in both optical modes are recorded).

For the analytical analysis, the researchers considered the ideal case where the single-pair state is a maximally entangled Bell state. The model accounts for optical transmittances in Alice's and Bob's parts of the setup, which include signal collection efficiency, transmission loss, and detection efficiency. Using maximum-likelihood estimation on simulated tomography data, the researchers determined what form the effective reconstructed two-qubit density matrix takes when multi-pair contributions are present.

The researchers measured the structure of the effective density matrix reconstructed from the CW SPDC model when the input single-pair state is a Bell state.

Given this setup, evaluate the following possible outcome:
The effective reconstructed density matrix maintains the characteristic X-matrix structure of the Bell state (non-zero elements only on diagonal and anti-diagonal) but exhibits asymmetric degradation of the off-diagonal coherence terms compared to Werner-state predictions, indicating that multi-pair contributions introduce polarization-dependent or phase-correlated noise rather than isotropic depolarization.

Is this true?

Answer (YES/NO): NO